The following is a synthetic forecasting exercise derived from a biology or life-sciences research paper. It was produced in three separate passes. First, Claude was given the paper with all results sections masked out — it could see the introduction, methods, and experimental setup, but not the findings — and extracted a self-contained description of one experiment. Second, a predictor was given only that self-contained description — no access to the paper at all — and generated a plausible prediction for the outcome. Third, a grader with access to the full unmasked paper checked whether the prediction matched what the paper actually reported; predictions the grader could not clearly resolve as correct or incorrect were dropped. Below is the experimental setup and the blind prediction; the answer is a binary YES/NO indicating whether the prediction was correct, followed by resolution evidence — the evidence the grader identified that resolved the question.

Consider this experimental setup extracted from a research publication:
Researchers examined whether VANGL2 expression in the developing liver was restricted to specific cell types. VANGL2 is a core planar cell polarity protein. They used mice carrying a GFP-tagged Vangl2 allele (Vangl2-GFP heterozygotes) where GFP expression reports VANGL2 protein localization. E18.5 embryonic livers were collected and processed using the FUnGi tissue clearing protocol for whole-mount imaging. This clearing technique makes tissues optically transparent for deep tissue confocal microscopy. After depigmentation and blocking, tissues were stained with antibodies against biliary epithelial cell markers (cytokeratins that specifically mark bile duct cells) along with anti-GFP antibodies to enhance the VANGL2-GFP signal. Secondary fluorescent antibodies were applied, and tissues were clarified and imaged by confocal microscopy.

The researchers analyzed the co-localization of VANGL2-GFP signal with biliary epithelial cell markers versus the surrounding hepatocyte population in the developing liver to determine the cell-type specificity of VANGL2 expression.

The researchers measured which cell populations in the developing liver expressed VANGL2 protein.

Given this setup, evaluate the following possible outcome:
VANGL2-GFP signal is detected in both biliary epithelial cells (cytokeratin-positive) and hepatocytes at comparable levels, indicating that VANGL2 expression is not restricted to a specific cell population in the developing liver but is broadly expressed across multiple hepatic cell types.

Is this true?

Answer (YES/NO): NO